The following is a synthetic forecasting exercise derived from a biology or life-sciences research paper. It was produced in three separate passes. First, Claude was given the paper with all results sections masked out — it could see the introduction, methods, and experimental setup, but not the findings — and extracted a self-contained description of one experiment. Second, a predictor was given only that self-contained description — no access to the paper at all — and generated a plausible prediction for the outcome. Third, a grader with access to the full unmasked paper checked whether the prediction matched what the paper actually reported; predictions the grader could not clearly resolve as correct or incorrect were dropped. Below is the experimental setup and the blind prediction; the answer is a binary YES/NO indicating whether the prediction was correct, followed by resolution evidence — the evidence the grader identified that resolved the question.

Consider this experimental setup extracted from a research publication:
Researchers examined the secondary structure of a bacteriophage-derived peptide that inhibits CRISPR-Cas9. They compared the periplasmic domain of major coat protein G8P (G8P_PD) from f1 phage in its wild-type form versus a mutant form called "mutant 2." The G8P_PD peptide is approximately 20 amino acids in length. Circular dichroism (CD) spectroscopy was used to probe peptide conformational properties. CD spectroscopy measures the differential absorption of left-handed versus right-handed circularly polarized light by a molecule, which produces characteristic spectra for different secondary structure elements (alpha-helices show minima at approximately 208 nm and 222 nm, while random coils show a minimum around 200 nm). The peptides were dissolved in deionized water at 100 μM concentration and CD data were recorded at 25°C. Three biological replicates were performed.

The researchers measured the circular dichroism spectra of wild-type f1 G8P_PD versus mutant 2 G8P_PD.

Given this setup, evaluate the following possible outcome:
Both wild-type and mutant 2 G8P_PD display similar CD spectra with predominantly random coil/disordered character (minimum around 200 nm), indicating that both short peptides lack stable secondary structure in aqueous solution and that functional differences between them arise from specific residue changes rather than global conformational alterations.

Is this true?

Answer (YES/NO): NO